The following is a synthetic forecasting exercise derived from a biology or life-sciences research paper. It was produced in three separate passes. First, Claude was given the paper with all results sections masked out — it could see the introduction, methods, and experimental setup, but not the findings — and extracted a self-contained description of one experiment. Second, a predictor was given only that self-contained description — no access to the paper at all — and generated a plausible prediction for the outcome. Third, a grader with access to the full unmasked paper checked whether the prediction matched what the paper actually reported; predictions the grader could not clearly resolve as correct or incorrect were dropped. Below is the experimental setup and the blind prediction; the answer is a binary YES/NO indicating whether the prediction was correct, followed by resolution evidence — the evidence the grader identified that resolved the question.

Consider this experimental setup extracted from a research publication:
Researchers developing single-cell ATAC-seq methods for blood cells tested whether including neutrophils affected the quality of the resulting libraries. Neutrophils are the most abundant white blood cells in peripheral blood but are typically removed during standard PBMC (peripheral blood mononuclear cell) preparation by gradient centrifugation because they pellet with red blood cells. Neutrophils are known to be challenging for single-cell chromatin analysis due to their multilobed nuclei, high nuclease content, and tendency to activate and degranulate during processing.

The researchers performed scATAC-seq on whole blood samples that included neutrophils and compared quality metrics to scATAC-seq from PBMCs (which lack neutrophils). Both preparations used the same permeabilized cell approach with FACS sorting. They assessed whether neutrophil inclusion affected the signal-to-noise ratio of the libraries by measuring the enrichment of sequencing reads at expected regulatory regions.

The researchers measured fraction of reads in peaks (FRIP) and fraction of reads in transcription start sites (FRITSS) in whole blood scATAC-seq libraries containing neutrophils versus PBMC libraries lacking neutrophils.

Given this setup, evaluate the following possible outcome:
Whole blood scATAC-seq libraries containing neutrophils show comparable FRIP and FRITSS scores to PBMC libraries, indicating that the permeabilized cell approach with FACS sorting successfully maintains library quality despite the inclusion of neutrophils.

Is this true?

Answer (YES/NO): NO